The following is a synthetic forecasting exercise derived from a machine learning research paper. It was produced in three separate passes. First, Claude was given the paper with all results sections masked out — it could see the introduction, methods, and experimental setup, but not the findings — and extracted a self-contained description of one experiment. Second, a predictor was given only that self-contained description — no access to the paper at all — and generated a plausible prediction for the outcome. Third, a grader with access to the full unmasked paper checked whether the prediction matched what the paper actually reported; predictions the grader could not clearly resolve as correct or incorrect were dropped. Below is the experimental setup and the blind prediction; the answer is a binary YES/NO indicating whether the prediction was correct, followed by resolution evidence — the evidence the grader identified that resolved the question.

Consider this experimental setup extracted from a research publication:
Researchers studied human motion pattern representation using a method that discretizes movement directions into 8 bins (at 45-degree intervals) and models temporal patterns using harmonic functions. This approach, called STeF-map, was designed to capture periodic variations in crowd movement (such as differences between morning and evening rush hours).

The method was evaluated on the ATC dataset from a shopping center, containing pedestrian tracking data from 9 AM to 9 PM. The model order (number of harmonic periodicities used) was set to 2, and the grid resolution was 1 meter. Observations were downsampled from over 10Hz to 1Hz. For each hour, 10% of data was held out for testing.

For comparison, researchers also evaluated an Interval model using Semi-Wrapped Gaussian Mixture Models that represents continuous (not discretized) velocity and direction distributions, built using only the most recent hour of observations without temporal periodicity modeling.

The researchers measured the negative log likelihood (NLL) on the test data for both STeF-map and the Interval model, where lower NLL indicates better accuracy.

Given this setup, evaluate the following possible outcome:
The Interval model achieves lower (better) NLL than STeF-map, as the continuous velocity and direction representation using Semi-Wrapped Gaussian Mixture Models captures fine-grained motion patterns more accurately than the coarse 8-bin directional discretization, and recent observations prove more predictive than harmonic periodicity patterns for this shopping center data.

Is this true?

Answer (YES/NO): YES